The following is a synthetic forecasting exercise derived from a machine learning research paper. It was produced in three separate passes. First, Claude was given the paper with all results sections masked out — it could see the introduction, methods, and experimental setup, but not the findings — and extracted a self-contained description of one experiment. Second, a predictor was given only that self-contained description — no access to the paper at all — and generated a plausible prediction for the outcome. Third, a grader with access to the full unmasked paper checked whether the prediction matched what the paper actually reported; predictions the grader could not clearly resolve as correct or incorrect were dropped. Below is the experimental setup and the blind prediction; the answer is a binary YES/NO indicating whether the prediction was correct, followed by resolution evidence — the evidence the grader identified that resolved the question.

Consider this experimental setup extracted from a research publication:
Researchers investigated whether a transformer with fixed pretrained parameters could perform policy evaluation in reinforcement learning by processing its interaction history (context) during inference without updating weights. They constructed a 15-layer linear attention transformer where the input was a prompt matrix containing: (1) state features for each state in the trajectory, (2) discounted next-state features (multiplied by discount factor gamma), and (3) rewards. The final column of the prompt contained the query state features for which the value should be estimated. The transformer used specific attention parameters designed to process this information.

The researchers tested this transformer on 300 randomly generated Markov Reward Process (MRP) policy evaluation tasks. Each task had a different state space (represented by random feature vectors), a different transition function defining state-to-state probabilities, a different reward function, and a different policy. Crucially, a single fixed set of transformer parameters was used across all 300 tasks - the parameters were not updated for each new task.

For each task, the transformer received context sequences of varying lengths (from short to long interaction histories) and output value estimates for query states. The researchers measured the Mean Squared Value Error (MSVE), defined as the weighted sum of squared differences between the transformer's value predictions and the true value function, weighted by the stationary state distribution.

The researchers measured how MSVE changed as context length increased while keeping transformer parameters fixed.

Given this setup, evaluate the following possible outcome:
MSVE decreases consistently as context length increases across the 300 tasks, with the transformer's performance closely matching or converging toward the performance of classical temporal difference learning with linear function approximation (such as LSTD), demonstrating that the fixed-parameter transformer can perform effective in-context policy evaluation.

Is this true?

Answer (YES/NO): YES